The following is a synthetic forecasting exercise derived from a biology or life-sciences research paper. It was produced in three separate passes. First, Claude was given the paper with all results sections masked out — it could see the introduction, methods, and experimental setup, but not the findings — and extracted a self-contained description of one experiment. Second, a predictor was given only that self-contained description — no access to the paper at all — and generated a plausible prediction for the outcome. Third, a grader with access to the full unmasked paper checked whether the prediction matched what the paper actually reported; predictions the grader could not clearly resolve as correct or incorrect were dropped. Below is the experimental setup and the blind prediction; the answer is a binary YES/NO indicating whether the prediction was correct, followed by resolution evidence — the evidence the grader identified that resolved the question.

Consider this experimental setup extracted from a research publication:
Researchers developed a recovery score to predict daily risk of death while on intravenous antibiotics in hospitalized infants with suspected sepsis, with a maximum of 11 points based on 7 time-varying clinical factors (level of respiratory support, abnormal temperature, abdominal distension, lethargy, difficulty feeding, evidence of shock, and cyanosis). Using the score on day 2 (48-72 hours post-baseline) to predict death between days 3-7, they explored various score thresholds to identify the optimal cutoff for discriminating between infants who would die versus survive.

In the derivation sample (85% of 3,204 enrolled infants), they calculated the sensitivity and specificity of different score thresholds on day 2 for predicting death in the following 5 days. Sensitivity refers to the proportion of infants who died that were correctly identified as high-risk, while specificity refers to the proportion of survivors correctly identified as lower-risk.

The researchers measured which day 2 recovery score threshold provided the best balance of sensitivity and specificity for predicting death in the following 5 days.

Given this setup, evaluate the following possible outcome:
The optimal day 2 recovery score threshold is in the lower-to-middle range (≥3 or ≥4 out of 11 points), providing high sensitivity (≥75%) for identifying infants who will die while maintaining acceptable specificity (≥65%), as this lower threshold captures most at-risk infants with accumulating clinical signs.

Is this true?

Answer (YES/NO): NO